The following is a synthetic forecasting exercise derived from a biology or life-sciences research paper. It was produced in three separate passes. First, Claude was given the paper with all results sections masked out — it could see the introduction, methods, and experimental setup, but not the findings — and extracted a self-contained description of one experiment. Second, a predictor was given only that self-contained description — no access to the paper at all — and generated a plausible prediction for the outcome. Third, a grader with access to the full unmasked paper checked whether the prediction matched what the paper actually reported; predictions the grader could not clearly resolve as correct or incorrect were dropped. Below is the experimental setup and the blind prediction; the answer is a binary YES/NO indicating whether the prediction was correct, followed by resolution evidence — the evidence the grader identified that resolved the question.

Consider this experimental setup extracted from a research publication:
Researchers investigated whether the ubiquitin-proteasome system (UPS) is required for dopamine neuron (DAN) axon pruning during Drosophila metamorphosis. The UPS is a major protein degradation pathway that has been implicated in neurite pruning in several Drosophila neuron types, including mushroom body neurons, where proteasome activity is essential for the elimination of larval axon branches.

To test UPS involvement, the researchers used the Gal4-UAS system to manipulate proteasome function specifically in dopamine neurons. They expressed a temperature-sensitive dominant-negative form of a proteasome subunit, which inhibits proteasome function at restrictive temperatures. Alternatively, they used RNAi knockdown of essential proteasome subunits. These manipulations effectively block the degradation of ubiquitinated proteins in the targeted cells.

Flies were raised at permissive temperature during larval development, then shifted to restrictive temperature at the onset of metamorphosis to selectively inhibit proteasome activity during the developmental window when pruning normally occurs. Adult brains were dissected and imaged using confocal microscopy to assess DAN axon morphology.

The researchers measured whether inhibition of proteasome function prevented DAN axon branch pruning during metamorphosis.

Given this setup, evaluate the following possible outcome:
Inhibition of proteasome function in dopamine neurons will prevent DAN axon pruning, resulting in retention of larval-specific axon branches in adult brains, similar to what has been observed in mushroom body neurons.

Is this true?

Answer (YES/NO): NO